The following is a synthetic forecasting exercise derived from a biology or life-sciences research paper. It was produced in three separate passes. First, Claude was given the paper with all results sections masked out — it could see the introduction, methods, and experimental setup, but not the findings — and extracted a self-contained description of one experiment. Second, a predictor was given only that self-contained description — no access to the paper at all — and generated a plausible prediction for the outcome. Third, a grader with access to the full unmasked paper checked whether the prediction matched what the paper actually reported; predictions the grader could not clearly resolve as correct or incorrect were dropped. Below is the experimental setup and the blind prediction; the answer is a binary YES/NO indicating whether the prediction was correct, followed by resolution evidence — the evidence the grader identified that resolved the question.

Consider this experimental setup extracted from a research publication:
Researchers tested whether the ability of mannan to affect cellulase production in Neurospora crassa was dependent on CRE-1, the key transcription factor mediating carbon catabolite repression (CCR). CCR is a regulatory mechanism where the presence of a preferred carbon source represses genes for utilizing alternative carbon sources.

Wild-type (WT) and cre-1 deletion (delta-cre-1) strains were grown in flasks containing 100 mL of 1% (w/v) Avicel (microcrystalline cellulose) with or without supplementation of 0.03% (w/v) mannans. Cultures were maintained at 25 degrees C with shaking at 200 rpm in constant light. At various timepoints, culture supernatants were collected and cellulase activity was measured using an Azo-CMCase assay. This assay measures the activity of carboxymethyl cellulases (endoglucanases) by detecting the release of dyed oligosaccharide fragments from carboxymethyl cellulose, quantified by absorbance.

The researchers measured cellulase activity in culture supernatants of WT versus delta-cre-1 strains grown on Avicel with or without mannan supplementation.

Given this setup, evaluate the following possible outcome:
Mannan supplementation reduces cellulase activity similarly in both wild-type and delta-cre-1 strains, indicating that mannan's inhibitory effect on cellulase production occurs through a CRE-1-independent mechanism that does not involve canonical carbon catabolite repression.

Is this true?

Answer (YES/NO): YES